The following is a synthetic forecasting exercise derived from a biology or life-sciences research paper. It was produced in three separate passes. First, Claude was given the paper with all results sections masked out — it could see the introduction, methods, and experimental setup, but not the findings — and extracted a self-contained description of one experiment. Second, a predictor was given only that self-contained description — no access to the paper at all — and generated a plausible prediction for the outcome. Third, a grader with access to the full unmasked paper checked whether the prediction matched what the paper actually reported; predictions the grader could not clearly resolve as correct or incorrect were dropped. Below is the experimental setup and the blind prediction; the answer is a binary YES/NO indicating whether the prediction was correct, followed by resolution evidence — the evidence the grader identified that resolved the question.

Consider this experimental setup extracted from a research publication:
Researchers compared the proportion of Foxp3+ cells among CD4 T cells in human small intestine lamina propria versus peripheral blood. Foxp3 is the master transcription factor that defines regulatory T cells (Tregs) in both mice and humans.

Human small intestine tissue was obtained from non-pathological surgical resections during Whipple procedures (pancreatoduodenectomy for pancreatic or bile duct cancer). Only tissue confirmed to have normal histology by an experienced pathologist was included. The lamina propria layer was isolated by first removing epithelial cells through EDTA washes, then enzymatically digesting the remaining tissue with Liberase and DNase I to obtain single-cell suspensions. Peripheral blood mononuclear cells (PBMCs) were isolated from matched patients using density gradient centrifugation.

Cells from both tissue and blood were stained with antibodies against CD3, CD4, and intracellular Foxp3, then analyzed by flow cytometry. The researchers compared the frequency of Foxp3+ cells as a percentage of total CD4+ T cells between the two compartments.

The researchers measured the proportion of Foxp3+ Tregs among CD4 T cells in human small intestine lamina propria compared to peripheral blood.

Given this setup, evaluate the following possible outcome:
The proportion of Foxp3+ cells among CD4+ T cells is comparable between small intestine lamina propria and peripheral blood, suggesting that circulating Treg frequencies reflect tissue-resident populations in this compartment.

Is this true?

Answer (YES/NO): NO